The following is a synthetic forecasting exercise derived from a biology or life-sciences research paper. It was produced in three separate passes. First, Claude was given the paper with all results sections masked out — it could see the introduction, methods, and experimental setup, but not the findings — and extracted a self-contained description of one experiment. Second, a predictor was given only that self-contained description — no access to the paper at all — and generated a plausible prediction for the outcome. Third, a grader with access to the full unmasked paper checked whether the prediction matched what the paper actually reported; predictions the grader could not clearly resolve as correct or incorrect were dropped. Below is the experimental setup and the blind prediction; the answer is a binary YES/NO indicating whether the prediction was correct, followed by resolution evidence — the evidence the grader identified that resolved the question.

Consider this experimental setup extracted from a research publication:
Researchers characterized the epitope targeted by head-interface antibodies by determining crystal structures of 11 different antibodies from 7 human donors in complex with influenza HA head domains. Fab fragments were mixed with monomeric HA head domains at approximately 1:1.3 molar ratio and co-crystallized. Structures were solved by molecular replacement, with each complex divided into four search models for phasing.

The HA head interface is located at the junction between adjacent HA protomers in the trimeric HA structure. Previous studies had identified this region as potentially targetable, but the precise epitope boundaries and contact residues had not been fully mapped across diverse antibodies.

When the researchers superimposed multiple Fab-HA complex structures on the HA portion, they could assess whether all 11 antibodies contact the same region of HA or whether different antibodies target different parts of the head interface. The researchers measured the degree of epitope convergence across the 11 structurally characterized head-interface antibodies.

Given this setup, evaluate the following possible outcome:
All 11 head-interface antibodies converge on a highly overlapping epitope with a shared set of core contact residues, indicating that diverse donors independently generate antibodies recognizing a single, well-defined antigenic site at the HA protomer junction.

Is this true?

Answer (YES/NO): YES